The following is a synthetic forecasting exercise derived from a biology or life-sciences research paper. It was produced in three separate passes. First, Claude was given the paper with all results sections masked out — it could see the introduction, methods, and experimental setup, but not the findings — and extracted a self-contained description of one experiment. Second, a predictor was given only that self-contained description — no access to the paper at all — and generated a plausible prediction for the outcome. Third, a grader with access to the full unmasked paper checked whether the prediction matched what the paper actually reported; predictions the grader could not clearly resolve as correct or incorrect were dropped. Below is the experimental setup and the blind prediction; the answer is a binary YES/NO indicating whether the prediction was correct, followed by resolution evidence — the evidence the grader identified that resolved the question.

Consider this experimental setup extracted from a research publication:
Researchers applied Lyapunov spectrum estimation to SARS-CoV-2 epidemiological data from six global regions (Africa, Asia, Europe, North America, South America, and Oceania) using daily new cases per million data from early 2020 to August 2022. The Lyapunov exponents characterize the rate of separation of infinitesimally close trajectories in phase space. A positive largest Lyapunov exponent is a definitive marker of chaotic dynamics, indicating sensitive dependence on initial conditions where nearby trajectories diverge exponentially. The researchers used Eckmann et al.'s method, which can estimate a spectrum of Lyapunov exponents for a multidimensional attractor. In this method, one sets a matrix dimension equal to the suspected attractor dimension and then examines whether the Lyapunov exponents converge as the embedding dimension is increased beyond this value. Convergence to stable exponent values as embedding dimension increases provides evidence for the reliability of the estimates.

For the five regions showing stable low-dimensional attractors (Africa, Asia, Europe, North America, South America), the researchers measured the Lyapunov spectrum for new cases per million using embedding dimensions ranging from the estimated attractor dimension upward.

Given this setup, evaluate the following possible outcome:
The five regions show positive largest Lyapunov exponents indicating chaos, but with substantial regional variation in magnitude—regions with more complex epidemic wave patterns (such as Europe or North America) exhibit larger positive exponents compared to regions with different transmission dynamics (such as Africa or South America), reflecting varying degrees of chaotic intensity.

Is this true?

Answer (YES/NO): NO